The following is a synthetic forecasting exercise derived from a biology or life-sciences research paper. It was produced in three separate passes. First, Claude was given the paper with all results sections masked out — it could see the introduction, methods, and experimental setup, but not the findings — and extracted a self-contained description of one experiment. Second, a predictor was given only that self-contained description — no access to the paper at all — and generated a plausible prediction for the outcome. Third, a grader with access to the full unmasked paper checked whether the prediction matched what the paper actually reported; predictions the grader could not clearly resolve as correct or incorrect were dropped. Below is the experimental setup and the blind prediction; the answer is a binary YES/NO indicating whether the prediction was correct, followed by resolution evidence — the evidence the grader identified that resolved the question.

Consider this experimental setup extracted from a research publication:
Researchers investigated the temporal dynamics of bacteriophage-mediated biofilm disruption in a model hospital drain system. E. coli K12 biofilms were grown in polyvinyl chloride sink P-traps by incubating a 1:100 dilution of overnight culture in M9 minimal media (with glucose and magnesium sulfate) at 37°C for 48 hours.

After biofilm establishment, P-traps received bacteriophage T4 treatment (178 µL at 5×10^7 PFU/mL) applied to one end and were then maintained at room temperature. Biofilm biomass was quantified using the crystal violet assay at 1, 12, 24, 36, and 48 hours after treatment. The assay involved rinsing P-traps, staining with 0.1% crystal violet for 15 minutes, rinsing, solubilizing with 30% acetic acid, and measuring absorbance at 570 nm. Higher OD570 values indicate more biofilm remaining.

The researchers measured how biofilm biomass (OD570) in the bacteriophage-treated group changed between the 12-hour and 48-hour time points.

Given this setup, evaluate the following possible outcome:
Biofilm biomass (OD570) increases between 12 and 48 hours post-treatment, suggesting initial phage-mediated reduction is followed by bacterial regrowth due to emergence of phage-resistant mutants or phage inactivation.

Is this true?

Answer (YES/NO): NO